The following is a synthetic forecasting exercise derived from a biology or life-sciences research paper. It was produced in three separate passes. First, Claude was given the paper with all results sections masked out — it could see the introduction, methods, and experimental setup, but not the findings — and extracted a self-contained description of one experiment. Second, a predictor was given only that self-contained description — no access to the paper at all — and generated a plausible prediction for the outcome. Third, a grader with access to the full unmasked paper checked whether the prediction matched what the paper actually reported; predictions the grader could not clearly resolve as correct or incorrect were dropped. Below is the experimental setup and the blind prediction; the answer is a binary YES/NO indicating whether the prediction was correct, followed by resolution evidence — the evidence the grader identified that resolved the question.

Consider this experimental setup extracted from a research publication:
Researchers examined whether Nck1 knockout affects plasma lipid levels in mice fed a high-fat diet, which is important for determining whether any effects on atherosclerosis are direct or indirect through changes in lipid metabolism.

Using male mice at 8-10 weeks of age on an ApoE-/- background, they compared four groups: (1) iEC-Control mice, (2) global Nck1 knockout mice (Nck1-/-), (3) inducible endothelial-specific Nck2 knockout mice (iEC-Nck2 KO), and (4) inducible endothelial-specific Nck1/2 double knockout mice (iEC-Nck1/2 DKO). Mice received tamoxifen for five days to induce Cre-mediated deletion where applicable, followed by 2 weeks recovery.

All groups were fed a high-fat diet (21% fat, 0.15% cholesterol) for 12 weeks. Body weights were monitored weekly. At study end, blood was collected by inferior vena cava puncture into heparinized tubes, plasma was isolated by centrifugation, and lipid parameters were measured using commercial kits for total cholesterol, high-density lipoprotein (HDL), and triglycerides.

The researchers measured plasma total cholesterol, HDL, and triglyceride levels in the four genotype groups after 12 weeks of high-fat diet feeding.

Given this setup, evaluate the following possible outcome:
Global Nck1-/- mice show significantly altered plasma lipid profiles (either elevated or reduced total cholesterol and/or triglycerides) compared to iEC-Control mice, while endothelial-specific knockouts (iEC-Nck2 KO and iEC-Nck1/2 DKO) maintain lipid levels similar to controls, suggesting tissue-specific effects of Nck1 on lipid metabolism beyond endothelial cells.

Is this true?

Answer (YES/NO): NO